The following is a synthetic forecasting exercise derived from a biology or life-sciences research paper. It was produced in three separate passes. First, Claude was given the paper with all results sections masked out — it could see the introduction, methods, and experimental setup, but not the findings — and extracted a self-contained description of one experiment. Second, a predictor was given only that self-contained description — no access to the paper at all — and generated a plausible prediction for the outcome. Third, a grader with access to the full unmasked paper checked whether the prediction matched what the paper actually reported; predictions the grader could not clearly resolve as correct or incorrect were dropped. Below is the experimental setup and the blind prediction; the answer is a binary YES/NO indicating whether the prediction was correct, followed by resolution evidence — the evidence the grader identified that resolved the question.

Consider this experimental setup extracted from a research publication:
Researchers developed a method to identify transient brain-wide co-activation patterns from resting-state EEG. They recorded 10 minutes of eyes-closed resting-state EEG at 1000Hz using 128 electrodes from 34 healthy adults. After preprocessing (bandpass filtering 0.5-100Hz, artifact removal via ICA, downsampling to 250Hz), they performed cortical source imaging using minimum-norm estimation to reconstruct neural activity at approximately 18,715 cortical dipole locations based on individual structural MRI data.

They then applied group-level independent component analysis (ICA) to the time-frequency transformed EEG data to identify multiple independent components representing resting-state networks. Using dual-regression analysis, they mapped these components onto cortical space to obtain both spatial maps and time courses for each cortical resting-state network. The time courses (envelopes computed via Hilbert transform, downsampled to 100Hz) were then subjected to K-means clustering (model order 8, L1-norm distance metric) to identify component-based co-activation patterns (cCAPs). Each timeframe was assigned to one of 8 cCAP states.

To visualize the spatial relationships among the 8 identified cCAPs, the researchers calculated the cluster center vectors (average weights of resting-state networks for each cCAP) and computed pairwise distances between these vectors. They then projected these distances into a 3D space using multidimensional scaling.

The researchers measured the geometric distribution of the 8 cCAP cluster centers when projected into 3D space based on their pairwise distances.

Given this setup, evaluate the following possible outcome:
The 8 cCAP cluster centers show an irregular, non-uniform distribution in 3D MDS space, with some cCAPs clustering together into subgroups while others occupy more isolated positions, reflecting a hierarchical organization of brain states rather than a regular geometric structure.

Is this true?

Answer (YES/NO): NO